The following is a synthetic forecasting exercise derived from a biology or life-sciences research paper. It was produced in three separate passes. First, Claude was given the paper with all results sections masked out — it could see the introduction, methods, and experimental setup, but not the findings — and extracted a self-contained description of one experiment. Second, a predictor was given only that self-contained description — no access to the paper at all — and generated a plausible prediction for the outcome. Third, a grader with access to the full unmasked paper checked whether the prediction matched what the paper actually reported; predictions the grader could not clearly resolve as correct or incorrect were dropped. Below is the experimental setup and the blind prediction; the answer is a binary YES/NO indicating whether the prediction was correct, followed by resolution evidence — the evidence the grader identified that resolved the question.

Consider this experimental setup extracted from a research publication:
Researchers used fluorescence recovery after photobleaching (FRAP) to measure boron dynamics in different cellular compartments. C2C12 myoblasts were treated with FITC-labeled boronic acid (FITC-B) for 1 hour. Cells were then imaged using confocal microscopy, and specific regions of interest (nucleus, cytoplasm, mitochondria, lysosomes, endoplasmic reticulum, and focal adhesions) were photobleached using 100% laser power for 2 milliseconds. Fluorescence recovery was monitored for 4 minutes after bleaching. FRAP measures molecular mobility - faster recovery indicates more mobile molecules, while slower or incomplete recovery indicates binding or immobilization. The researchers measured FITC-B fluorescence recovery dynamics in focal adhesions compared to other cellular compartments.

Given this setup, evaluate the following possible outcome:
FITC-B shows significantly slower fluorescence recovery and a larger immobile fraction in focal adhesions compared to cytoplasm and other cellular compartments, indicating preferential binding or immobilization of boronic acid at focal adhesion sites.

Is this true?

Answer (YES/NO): NO